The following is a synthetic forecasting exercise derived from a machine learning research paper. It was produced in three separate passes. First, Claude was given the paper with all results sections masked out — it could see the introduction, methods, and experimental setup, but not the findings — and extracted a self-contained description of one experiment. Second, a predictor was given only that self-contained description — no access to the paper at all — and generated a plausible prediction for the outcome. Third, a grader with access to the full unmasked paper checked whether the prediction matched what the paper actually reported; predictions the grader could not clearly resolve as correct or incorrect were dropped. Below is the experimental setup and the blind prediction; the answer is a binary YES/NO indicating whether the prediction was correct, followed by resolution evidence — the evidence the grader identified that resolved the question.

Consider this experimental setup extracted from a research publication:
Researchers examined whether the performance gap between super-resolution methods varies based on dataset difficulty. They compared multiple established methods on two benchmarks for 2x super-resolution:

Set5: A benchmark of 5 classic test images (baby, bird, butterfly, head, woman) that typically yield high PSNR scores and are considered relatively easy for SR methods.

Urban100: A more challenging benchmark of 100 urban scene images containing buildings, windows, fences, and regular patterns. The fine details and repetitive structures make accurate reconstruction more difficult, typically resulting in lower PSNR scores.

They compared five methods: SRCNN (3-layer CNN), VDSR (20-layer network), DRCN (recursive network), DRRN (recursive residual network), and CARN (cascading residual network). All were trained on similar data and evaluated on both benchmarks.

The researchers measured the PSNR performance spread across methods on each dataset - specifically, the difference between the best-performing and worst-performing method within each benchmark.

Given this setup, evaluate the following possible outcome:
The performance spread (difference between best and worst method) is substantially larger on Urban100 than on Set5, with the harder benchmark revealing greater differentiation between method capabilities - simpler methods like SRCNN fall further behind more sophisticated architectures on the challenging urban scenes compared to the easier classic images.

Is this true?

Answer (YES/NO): YES